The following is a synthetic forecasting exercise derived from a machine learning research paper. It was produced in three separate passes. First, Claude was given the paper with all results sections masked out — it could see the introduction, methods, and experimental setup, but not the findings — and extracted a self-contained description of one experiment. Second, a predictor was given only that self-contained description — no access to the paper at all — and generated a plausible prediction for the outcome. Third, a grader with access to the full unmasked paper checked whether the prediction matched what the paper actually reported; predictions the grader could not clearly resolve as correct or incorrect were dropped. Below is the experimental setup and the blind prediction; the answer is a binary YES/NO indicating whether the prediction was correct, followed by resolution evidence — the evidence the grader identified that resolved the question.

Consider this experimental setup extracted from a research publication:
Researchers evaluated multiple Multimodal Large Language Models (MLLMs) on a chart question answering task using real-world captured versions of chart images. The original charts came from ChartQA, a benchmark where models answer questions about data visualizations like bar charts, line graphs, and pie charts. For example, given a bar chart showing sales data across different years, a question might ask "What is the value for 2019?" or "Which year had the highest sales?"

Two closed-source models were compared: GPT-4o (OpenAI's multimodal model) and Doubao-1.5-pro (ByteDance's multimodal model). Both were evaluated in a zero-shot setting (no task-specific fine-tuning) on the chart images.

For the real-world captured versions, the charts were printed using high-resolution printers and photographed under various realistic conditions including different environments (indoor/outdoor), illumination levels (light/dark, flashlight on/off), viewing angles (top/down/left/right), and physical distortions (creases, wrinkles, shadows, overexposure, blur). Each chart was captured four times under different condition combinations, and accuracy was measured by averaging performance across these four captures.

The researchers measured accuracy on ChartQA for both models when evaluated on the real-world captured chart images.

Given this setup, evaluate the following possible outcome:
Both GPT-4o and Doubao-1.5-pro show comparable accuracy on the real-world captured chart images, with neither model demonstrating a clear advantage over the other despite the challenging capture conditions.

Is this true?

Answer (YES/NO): NO